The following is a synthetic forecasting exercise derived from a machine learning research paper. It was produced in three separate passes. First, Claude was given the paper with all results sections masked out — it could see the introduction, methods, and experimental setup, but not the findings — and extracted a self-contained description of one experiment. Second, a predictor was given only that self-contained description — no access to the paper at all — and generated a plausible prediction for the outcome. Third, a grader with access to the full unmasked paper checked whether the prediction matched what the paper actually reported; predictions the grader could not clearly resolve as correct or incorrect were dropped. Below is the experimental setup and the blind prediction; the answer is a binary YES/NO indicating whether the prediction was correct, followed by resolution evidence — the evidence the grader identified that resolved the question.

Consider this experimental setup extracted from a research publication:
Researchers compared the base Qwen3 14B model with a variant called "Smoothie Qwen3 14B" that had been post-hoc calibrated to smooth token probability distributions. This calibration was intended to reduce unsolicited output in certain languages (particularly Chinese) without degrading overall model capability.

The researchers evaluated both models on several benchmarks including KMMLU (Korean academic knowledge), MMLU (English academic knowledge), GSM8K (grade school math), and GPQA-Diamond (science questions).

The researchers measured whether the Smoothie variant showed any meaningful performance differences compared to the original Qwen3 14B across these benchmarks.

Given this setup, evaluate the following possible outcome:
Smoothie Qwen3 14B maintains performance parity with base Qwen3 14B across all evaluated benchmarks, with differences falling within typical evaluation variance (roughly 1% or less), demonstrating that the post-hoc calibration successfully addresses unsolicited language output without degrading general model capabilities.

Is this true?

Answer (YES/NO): YES